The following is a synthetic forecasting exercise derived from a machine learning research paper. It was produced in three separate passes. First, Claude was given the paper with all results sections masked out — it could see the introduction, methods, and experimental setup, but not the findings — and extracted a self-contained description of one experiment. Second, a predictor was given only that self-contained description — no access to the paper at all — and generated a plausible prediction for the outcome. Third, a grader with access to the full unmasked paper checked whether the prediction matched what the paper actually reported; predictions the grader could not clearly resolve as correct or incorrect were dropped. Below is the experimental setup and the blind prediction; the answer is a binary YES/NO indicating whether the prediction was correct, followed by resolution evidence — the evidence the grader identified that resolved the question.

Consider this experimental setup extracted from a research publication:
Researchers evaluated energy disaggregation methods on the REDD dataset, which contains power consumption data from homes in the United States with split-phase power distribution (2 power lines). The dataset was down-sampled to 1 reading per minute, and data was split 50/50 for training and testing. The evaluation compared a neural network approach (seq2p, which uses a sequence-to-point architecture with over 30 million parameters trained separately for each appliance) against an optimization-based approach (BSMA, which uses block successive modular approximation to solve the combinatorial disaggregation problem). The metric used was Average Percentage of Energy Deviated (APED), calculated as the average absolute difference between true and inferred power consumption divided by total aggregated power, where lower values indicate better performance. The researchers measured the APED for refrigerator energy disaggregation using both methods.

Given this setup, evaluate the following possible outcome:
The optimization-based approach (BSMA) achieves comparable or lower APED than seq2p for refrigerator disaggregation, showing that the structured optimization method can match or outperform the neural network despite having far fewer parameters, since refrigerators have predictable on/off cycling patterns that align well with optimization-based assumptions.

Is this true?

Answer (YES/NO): NO